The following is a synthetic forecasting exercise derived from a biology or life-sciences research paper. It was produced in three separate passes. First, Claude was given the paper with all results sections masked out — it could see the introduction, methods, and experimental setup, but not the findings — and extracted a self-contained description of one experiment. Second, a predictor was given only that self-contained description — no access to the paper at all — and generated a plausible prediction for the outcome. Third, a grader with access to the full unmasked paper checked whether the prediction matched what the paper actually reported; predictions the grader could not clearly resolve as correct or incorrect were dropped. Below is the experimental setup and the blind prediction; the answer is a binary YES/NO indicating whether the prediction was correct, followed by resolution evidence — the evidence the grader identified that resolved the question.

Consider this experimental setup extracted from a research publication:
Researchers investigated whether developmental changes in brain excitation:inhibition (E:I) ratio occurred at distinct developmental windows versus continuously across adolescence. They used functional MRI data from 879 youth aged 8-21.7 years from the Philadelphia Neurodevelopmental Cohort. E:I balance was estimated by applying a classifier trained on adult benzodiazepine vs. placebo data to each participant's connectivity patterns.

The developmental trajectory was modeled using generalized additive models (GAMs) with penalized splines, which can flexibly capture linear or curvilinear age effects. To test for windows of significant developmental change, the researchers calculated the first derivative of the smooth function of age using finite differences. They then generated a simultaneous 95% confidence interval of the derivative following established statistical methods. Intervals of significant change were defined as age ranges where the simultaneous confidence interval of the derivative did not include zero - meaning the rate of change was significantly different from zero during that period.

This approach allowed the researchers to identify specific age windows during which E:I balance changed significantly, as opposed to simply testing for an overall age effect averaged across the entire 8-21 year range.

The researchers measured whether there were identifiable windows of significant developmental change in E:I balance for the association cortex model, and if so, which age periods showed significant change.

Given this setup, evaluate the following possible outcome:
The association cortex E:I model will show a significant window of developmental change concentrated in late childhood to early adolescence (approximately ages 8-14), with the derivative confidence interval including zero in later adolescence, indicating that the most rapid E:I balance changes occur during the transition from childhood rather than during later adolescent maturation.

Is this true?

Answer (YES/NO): NO